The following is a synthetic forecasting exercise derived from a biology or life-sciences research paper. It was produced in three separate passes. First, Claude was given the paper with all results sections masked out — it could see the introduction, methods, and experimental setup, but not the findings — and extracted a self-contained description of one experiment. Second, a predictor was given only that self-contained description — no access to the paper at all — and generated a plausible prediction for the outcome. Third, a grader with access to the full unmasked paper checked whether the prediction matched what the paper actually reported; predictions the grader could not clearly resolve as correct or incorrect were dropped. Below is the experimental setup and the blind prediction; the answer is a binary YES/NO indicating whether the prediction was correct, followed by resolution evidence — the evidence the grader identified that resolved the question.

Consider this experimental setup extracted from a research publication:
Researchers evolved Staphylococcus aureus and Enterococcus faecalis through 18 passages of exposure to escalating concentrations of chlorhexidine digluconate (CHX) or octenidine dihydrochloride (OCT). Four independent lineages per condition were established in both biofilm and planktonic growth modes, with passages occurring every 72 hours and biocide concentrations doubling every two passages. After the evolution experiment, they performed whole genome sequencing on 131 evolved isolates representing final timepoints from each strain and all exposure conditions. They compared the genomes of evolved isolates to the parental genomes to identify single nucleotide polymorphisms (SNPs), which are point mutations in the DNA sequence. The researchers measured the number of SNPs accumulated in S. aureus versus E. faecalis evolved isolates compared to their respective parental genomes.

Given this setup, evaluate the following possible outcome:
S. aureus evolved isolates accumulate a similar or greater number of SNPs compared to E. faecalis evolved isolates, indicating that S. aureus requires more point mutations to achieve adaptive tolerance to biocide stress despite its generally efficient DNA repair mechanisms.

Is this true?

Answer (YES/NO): NO